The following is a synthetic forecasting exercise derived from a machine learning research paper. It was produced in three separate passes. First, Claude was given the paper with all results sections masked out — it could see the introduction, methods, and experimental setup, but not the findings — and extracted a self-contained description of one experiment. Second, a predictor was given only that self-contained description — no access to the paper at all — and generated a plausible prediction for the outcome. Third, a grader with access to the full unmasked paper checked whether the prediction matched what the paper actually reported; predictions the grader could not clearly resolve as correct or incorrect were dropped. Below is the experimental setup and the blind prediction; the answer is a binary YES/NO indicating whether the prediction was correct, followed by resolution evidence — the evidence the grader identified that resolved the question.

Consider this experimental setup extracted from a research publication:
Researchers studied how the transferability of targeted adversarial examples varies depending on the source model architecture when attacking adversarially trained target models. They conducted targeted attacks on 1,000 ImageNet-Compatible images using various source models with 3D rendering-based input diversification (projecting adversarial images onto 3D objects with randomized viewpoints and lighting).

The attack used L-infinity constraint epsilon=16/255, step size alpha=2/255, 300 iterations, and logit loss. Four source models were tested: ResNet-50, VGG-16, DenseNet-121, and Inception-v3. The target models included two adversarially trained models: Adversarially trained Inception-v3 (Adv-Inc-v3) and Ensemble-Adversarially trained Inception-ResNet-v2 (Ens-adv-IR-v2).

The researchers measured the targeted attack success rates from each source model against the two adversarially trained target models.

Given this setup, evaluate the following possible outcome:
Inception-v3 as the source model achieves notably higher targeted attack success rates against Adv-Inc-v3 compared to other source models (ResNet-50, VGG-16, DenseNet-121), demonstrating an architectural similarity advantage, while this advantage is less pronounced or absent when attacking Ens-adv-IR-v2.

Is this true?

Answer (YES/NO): NO